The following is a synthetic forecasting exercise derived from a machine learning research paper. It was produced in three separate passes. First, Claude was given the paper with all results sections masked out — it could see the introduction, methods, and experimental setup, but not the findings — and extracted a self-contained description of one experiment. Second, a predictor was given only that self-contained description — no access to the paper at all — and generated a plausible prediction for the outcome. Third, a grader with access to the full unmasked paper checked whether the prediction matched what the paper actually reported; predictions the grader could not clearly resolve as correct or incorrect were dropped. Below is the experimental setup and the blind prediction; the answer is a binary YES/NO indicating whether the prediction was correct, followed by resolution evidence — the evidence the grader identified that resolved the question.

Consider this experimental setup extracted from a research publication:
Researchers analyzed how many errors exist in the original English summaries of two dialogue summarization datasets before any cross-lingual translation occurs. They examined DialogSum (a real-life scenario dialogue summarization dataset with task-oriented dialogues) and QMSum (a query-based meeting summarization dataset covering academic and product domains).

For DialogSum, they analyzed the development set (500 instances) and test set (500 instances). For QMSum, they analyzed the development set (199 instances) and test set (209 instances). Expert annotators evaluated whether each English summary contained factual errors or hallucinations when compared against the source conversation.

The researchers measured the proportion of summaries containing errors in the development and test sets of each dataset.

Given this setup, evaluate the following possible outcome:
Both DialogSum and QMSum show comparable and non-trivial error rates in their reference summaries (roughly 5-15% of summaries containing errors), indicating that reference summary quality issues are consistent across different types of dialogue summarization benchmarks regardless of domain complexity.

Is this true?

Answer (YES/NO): NO